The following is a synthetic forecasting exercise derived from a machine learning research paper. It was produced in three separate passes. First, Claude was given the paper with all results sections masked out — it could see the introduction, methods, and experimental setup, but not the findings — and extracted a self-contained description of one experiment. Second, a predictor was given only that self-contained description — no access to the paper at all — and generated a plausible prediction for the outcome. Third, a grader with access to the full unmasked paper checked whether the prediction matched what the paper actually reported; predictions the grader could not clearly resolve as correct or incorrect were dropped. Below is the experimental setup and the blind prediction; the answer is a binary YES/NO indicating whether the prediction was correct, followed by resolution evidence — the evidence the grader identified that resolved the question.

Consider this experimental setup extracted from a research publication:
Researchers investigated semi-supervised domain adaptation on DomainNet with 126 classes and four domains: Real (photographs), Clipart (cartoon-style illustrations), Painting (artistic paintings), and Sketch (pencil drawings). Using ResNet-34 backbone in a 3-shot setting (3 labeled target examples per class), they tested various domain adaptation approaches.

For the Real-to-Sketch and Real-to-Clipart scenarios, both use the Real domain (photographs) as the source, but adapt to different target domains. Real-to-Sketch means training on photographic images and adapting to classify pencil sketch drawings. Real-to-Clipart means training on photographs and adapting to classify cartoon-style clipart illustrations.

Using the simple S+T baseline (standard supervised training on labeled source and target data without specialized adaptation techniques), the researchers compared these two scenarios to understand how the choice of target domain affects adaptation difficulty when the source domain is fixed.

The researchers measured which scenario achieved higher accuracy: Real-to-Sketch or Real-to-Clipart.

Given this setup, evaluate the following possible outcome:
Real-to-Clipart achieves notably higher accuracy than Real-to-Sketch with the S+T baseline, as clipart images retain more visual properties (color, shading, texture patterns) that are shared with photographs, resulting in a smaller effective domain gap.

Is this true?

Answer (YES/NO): YES